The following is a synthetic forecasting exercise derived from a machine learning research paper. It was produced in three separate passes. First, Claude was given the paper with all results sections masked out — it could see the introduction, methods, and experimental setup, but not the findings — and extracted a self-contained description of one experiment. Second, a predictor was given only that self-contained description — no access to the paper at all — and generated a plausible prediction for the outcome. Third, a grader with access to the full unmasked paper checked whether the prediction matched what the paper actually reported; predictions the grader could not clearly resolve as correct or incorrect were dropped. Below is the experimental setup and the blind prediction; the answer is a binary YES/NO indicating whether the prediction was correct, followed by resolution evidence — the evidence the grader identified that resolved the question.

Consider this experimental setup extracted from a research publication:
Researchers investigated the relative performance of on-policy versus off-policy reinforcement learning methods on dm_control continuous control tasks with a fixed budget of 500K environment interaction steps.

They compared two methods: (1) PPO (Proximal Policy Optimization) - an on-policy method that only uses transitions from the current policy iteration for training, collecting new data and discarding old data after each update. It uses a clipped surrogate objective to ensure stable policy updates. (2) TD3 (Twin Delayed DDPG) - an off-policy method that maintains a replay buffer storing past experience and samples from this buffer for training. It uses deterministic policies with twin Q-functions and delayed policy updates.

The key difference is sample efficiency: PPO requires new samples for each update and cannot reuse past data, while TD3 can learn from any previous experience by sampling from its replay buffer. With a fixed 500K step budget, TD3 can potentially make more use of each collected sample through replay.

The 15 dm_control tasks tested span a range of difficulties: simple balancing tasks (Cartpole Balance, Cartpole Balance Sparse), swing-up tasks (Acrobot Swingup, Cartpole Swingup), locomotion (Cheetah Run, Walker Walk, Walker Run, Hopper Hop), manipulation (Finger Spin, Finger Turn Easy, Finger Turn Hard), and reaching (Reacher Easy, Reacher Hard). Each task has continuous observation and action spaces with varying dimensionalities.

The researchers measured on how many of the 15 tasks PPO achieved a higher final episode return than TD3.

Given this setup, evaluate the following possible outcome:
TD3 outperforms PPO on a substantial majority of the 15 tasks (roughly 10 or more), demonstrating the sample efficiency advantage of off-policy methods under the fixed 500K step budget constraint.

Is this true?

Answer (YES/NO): YES